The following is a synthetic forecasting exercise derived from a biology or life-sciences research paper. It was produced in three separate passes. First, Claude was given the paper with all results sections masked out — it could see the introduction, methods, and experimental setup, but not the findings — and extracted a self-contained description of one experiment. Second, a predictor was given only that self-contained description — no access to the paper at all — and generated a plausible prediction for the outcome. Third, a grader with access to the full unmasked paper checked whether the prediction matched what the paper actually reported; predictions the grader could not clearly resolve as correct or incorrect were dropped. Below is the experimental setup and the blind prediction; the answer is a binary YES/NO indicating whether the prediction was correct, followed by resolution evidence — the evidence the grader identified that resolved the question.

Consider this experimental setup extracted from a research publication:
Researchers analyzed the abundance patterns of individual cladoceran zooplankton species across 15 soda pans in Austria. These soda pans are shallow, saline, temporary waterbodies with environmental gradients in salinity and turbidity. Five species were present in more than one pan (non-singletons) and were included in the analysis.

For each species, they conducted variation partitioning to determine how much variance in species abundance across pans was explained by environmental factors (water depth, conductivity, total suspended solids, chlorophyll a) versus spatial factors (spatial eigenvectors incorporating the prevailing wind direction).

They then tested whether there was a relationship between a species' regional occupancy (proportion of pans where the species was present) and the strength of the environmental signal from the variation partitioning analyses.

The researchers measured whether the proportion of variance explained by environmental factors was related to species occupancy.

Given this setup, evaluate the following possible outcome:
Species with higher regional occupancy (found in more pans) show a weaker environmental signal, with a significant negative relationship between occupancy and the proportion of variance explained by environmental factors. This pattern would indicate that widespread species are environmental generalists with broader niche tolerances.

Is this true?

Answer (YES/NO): NO